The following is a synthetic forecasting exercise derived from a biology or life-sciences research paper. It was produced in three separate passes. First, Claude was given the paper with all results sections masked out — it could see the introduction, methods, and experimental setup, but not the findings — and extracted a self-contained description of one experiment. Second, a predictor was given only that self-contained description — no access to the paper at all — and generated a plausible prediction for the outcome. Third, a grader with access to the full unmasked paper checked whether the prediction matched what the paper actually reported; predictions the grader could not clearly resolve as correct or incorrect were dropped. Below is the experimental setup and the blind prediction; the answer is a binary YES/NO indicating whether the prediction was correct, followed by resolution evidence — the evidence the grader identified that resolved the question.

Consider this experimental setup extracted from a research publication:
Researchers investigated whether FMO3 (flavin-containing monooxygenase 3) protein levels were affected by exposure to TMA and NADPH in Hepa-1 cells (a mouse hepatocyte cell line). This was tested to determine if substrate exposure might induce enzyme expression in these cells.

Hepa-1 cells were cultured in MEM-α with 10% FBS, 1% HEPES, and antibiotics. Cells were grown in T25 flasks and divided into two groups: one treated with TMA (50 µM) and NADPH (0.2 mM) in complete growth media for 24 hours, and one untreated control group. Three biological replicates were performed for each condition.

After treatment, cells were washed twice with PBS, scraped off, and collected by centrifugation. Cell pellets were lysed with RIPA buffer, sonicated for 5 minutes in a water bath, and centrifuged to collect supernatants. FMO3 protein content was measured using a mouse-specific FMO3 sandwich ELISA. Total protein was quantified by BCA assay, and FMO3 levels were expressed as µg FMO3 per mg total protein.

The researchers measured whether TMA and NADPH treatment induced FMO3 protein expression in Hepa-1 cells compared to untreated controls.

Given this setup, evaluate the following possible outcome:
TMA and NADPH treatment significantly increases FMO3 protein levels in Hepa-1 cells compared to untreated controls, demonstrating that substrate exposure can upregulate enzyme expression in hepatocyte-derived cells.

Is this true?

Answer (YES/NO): YES